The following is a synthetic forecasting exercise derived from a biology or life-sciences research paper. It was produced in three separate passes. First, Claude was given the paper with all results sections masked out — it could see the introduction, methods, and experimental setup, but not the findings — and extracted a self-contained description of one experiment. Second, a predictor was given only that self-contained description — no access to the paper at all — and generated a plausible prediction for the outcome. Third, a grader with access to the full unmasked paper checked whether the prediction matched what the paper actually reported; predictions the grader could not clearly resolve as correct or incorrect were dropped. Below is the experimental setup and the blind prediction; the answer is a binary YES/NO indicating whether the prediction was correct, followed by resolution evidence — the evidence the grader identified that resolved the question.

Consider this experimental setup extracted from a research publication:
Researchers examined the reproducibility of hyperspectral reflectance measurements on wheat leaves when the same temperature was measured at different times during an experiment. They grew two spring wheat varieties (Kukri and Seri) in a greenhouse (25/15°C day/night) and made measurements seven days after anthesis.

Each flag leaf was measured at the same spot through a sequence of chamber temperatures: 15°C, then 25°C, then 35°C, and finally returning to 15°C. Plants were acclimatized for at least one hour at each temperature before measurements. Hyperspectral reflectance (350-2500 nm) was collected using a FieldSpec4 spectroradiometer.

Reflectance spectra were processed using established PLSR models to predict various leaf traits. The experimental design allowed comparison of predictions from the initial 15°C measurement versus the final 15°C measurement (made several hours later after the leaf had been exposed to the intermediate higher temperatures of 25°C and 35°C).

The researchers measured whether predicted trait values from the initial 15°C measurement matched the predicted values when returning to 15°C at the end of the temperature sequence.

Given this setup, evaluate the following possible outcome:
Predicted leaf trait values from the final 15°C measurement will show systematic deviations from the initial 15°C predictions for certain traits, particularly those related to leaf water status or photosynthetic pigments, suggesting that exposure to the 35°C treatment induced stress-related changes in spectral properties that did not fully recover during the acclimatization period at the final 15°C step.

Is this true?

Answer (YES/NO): NO